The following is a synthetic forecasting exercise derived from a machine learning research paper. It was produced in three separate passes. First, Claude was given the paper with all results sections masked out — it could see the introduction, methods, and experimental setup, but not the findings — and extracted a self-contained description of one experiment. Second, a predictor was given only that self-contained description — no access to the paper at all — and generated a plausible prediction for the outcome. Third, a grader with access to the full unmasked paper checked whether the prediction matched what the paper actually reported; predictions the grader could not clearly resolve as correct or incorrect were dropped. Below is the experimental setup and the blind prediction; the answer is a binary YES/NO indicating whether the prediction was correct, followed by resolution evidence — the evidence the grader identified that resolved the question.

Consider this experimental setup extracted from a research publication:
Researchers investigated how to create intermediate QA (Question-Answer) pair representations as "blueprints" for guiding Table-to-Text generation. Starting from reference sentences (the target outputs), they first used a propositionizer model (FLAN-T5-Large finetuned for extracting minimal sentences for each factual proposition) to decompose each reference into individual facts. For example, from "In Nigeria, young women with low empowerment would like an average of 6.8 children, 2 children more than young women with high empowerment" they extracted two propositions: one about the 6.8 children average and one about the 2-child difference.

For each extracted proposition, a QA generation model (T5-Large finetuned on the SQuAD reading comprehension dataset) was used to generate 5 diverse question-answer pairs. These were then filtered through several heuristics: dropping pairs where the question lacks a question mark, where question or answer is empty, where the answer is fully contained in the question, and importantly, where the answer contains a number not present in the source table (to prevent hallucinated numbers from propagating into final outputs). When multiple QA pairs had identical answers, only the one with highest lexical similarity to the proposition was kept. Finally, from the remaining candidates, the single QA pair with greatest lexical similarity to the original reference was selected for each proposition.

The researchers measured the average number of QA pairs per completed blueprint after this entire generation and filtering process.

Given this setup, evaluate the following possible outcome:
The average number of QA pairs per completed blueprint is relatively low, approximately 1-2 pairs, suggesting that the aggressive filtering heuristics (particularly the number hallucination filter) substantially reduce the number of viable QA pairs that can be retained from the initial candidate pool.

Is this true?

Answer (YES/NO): NO